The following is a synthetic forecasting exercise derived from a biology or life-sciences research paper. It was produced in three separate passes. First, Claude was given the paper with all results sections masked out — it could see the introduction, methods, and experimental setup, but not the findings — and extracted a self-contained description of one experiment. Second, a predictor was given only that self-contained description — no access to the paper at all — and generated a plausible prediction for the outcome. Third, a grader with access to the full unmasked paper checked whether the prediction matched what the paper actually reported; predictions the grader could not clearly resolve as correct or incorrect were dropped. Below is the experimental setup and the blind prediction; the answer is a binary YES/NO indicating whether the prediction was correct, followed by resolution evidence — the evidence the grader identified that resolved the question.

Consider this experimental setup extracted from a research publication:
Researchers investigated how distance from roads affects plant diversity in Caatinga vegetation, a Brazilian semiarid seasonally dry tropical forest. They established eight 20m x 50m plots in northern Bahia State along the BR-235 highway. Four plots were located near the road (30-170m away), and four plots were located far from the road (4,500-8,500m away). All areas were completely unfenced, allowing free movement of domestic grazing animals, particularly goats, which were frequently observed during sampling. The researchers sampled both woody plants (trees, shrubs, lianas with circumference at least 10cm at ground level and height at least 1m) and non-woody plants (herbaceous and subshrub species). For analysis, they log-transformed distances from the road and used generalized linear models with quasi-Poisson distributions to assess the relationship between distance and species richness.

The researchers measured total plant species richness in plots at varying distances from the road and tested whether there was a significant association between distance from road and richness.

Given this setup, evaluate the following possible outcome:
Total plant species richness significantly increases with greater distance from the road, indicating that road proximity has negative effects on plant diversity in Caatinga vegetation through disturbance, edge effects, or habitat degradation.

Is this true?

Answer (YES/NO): YES